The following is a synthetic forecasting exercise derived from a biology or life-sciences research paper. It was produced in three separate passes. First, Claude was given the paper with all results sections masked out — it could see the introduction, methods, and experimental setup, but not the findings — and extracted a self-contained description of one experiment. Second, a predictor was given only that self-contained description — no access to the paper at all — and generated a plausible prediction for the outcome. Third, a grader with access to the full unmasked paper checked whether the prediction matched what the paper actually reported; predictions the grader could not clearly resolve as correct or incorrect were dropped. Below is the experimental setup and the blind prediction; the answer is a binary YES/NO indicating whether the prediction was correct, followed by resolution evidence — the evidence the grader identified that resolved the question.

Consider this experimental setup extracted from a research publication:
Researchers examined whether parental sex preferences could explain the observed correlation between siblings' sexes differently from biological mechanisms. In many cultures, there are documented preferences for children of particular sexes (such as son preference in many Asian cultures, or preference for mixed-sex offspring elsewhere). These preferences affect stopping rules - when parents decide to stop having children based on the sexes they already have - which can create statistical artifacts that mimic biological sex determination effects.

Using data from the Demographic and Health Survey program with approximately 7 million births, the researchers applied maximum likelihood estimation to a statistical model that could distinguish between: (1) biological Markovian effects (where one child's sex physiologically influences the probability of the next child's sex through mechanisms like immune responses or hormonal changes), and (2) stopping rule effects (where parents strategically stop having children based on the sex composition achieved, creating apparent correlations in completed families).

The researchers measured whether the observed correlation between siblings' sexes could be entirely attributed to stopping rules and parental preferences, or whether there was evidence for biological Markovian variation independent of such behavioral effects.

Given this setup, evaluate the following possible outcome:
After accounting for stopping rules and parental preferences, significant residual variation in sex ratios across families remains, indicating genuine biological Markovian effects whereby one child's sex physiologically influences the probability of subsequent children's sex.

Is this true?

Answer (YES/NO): YES